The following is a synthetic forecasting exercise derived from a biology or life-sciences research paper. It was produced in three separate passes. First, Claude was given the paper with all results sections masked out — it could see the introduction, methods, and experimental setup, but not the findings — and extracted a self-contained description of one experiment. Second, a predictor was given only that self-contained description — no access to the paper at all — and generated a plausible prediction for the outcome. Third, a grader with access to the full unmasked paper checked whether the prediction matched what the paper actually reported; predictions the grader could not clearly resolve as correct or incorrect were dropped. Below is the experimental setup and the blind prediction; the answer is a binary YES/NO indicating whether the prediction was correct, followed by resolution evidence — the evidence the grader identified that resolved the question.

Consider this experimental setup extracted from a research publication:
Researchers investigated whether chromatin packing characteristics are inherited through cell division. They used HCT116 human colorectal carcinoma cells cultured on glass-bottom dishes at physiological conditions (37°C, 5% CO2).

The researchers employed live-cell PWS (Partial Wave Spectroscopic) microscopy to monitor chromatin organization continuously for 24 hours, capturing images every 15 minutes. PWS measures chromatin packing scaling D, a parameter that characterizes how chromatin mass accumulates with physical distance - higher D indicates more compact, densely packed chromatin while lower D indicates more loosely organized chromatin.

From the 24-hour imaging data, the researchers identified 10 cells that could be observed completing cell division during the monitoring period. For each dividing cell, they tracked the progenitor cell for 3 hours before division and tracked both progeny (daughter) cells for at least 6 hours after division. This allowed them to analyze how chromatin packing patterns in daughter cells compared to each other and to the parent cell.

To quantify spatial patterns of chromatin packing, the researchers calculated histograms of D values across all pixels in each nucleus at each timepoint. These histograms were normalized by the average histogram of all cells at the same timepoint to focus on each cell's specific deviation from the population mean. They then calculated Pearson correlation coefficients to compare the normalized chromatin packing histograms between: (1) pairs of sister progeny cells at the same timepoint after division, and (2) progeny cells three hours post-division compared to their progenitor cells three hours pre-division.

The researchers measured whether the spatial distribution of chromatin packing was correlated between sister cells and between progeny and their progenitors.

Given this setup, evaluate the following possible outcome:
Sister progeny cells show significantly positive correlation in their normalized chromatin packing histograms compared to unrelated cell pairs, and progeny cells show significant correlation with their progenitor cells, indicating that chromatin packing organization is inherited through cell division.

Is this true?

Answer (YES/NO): YES